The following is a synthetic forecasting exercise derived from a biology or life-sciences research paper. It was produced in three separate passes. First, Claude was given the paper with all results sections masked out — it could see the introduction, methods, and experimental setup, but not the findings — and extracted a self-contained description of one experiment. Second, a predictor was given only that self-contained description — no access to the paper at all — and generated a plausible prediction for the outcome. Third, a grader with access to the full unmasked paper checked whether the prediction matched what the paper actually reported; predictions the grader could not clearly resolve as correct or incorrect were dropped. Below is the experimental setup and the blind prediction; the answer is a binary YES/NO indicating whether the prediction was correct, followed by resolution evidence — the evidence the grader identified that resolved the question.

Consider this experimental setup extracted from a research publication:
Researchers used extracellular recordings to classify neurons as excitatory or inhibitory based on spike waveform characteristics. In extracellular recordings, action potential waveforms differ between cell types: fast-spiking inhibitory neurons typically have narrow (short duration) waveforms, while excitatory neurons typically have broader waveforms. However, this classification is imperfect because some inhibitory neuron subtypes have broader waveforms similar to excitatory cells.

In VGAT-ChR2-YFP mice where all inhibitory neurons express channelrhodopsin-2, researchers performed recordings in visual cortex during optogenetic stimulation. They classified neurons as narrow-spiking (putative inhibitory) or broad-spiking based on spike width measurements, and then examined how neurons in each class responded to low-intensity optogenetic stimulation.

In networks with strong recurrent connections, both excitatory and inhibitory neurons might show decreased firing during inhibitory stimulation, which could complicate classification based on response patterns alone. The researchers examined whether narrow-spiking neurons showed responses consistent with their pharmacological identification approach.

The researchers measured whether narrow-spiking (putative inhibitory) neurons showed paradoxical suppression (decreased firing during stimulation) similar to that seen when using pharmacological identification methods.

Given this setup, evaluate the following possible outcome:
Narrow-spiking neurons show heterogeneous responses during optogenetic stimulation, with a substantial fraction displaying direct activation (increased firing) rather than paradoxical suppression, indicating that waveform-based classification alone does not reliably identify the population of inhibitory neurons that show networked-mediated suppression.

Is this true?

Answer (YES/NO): NO